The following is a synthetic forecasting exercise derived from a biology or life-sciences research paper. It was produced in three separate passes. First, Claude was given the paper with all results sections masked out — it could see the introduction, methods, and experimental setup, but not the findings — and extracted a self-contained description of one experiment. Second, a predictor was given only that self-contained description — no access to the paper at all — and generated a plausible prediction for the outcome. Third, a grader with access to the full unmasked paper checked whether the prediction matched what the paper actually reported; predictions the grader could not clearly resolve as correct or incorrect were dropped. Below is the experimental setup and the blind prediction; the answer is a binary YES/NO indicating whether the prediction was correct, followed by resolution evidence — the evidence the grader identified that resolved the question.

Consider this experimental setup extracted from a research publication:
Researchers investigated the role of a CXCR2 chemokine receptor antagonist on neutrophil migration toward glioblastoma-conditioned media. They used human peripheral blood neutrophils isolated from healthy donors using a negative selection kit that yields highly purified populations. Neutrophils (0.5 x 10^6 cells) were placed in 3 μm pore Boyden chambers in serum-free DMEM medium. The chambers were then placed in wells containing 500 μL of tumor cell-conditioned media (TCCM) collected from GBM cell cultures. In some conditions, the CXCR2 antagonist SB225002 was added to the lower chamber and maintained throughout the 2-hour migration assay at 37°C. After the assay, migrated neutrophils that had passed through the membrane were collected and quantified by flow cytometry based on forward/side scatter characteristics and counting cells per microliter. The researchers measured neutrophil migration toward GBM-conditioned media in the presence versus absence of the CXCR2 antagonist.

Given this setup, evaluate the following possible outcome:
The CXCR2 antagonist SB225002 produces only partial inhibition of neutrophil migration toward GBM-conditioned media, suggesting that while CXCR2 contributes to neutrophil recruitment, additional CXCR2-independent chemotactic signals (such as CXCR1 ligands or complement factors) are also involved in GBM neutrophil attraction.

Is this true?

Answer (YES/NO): YES